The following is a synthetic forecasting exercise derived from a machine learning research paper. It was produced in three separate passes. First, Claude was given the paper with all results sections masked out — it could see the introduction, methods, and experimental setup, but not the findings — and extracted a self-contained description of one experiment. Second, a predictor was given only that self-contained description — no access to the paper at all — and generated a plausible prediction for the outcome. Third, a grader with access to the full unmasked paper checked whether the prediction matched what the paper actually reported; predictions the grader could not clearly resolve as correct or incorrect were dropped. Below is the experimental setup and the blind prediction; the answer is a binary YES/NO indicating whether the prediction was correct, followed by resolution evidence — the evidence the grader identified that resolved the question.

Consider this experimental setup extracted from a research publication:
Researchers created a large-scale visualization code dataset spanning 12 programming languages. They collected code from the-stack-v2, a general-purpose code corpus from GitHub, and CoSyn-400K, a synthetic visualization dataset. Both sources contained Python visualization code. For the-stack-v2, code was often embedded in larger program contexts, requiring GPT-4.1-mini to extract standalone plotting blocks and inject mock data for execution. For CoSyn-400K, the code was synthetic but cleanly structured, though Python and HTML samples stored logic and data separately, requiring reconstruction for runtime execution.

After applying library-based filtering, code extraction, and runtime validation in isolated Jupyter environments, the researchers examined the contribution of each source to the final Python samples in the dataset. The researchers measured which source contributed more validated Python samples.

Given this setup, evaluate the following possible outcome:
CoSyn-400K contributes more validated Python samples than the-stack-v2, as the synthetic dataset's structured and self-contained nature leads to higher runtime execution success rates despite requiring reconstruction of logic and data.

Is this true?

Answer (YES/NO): NO